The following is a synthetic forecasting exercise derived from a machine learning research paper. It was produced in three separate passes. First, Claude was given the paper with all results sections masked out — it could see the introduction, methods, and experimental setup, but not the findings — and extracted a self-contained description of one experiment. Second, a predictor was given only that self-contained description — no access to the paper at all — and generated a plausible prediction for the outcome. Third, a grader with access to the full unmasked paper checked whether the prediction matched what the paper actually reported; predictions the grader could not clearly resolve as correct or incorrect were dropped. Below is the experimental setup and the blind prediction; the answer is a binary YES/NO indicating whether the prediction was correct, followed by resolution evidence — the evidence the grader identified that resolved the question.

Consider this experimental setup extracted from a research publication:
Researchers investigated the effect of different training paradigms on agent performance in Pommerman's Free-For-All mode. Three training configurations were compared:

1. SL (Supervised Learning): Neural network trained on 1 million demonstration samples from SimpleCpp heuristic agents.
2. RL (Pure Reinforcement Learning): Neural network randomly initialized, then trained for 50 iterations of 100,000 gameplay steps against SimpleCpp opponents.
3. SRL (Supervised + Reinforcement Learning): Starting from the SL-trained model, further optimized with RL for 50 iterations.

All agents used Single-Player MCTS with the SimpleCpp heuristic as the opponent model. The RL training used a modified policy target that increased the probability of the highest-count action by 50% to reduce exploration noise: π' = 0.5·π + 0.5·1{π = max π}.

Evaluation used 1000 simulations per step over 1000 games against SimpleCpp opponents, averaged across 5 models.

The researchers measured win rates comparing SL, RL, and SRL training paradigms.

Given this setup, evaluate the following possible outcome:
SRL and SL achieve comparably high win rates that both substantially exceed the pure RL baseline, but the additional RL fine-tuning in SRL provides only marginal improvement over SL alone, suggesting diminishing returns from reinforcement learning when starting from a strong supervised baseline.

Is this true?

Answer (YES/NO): NO